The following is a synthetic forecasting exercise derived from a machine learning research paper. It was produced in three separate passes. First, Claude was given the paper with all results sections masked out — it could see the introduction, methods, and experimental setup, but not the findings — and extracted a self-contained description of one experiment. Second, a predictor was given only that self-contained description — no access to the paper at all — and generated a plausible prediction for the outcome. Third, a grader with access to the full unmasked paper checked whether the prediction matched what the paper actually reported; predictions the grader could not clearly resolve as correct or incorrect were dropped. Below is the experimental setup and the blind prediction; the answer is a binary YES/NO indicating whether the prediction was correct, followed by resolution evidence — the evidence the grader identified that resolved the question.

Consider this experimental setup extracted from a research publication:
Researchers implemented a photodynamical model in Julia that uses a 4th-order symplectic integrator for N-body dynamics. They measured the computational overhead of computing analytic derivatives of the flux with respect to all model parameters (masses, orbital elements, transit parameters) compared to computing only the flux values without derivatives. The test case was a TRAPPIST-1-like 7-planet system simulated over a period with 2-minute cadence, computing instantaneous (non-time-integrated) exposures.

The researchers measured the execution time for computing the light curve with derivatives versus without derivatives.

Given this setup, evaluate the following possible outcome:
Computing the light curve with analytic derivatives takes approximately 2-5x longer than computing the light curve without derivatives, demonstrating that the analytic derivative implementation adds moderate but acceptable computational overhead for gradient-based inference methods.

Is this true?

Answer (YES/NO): NO